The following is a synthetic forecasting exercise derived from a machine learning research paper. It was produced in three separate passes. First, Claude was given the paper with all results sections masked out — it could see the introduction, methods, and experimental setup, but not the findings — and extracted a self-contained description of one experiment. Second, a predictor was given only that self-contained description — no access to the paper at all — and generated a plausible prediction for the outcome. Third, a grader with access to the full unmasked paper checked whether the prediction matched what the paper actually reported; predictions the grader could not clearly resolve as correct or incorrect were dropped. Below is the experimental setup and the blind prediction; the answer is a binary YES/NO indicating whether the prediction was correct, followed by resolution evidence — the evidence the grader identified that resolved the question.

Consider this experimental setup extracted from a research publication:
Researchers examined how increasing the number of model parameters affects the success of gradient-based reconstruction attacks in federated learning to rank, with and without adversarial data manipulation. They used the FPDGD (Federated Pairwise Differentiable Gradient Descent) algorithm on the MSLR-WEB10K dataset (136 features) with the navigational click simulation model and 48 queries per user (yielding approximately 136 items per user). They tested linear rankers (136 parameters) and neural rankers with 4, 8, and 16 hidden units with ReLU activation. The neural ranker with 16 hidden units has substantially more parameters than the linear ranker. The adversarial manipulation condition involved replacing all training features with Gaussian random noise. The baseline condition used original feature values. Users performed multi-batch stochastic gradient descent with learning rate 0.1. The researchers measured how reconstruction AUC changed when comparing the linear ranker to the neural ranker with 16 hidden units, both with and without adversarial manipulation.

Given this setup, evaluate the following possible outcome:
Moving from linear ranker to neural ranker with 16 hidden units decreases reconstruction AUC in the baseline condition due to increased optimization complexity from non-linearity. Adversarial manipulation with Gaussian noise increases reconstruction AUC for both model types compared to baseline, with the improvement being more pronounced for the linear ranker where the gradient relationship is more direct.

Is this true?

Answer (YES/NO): NO